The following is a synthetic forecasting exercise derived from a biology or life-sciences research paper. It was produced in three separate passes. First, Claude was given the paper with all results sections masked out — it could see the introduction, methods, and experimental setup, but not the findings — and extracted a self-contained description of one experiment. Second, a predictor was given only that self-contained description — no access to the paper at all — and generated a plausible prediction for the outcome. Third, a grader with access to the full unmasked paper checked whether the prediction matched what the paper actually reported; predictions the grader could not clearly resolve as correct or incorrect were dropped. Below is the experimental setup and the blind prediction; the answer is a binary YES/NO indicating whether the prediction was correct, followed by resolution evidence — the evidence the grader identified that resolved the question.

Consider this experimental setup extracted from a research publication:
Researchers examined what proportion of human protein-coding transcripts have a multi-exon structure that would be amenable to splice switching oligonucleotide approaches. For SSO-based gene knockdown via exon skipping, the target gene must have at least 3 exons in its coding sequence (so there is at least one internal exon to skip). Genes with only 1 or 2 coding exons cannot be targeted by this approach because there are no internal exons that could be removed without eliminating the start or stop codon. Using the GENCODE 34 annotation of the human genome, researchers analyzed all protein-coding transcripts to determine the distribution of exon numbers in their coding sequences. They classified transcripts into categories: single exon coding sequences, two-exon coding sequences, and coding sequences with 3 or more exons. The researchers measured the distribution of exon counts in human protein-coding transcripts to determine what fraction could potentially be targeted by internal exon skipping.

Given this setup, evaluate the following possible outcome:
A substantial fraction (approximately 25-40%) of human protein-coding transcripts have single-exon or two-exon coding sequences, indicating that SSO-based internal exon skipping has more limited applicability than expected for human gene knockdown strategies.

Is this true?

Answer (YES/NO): NO